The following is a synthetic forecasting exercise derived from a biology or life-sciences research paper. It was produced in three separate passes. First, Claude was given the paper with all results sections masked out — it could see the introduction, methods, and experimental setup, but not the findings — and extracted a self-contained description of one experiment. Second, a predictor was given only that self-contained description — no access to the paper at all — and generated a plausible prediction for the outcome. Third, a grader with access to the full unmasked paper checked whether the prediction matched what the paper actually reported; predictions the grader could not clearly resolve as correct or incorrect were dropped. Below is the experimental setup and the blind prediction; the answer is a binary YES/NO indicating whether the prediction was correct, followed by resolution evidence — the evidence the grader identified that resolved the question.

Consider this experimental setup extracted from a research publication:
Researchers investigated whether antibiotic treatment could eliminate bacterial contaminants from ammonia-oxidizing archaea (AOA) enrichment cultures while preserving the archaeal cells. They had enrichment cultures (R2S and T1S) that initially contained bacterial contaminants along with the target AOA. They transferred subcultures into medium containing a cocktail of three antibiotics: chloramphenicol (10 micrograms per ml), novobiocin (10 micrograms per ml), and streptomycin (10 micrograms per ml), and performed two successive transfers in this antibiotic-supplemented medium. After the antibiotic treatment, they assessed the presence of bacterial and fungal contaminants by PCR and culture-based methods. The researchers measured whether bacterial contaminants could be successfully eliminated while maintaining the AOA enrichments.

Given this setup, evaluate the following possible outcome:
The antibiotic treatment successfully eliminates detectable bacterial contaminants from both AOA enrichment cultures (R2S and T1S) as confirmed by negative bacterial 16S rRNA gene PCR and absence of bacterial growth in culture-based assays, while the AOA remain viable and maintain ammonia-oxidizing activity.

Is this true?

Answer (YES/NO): YES